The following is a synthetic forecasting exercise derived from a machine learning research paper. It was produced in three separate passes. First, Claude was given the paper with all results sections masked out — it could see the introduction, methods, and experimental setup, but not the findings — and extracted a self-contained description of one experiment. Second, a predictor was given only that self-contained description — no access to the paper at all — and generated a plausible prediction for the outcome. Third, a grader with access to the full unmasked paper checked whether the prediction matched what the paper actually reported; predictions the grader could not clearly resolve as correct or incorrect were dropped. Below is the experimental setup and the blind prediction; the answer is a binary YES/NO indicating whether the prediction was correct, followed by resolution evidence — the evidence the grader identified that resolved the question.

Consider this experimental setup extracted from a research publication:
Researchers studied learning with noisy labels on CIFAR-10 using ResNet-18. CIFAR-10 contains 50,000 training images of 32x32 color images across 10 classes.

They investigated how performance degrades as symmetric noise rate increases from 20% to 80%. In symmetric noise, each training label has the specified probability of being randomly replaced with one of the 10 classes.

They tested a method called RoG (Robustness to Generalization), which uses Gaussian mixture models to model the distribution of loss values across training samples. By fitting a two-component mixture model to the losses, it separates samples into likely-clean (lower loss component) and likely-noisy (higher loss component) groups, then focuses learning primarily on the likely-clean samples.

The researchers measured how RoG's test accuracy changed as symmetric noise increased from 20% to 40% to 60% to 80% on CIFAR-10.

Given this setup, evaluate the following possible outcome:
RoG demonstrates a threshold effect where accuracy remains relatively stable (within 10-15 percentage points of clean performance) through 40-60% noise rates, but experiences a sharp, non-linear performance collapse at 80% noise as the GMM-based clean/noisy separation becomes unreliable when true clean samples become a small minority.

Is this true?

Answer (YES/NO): YES